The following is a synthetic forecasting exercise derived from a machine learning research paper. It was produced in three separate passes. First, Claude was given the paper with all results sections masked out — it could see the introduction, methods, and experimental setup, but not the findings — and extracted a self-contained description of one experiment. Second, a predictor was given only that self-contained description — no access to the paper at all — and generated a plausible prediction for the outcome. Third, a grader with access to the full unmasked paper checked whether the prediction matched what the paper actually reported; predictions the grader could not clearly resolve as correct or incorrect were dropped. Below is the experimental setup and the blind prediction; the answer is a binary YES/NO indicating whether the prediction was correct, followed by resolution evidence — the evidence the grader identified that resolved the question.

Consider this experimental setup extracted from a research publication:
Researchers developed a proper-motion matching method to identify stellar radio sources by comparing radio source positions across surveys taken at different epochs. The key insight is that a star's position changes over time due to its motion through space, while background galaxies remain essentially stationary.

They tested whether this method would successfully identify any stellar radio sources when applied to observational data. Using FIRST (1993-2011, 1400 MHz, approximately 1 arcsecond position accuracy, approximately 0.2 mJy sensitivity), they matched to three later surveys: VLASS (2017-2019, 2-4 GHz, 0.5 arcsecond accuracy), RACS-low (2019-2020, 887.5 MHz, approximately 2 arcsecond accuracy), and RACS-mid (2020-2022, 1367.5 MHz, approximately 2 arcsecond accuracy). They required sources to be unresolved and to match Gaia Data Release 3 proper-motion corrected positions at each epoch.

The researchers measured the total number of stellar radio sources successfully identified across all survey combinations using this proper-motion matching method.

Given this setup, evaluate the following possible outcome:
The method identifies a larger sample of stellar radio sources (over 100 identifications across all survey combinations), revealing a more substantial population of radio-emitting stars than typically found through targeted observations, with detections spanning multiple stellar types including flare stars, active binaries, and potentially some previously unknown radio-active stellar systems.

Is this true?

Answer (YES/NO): NO